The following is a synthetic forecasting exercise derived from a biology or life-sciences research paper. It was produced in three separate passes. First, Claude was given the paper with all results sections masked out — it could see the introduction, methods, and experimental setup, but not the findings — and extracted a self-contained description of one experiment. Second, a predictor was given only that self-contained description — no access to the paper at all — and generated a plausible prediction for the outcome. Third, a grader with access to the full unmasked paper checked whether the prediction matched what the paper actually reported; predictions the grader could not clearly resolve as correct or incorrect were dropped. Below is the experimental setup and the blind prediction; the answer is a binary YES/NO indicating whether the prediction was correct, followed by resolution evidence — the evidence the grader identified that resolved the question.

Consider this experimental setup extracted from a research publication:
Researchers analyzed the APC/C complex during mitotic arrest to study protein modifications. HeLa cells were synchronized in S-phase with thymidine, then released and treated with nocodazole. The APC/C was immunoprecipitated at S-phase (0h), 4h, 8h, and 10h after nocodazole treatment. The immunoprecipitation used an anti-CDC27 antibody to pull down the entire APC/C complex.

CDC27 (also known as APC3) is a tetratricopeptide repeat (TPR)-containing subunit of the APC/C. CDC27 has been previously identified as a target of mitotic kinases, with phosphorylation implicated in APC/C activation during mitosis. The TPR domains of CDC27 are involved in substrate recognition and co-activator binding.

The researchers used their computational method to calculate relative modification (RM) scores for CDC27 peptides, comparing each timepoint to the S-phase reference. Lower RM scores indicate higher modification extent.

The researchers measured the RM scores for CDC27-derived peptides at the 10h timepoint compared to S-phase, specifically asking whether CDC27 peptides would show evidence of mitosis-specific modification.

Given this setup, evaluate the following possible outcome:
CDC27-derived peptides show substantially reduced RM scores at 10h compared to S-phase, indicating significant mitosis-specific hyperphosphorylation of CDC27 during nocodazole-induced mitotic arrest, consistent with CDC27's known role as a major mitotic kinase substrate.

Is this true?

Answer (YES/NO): YES